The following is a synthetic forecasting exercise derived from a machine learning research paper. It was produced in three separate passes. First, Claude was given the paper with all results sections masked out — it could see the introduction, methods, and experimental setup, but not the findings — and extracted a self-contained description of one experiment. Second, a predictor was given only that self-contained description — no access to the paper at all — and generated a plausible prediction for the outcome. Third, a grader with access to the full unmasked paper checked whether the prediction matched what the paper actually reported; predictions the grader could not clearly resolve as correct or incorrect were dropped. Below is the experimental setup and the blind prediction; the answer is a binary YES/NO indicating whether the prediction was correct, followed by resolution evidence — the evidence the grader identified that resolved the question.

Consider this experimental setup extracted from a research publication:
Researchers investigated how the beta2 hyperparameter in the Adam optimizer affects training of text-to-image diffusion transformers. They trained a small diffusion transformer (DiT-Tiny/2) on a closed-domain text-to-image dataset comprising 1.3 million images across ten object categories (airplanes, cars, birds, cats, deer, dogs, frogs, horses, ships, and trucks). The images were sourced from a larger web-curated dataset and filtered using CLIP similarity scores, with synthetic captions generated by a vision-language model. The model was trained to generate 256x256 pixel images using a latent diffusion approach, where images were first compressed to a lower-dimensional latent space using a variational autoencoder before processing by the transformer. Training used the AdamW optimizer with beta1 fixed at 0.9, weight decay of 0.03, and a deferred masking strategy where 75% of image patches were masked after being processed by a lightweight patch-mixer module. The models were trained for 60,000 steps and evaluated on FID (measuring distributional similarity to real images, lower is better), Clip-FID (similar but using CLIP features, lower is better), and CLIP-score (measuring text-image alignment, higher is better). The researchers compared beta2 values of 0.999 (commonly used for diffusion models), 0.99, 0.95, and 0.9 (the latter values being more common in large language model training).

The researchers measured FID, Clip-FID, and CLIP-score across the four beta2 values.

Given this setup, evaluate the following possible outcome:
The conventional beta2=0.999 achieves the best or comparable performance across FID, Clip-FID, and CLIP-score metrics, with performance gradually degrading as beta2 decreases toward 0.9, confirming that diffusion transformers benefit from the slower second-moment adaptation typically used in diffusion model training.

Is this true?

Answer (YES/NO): YES